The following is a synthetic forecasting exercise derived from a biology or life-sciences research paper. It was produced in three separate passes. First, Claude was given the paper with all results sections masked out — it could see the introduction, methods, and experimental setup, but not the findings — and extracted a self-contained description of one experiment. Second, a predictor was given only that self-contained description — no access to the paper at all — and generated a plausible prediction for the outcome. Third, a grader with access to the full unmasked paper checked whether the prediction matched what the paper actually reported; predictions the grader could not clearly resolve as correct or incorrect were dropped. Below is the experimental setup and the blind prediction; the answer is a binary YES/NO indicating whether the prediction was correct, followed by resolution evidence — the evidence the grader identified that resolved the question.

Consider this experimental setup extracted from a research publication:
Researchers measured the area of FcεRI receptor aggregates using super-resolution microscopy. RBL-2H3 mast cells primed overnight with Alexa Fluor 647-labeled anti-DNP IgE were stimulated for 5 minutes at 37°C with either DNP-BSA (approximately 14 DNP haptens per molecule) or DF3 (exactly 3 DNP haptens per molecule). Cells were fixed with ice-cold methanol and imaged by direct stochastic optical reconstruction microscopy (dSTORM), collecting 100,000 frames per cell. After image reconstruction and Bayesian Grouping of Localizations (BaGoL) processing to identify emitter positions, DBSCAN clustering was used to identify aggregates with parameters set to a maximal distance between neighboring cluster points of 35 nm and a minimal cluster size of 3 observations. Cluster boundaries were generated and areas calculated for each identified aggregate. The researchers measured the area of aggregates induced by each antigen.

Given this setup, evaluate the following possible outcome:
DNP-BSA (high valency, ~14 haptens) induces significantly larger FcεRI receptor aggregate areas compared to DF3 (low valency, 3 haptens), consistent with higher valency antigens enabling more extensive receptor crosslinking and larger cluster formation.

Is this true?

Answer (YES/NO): YES